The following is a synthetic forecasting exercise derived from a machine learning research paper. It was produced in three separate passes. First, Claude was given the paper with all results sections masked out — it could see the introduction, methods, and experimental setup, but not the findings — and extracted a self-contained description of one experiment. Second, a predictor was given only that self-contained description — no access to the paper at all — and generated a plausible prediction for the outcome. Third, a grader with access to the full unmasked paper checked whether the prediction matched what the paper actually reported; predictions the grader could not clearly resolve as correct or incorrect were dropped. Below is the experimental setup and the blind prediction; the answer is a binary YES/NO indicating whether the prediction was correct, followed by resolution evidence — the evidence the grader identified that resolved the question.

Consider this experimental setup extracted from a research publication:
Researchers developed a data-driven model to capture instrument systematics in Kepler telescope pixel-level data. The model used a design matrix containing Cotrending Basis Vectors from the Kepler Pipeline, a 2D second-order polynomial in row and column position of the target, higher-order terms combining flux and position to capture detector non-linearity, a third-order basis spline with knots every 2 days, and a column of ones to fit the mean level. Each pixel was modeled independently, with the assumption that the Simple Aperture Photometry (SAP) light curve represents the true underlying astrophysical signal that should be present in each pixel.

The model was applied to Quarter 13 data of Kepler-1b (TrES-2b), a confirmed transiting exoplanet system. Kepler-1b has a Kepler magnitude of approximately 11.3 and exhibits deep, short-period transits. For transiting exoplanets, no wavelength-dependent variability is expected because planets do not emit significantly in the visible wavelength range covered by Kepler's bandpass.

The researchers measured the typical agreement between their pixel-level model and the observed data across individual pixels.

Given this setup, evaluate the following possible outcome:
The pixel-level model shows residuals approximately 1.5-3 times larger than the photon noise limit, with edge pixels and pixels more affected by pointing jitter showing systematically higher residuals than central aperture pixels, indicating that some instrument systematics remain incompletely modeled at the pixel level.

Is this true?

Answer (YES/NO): NO